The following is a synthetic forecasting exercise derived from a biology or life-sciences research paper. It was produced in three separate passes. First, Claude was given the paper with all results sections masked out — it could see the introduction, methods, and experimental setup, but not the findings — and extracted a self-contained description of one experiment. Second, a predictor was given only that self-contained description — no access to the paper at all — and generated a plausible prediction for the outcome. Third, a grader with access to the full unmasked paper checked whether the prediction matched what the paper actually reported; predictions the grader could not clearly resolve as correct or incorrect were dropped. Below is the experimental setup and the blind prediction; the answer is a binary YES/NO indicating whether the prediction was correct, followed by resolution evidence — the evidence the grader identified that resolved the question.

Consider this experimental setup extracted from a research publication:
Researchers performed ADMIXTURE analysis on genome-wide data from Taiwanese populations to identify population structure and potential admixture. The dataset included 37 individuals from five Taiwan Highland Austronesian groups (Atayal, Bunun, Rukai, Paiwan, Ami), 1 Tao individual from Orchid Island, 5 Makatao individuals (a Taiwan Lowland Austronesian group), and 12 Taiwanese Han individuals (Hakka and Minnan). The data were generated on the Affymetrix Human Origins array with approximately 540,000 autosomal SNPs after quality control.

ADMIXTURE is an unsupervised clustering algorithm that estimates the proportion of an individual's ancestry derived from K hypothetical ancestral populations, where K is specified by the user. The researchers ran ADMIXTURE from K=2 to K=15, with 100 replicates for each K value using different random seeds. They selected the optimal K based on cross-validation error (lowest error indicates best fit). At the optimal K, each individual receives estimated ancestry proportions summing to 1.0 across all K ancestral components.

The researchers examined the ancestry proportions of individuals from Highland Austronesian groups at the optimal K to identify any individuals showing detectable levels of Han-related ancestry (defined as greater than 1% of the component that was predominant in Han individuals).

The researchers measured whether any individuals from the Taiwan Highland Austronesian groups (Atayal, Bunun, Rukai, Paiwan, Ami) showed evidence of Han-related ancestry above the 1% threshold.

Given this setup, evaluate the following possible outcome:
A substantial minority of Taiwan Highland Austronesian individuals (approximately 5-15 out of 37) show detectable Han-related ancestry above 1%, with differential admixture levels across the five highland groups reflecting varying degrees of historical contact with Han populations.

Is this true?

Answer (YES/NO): NO